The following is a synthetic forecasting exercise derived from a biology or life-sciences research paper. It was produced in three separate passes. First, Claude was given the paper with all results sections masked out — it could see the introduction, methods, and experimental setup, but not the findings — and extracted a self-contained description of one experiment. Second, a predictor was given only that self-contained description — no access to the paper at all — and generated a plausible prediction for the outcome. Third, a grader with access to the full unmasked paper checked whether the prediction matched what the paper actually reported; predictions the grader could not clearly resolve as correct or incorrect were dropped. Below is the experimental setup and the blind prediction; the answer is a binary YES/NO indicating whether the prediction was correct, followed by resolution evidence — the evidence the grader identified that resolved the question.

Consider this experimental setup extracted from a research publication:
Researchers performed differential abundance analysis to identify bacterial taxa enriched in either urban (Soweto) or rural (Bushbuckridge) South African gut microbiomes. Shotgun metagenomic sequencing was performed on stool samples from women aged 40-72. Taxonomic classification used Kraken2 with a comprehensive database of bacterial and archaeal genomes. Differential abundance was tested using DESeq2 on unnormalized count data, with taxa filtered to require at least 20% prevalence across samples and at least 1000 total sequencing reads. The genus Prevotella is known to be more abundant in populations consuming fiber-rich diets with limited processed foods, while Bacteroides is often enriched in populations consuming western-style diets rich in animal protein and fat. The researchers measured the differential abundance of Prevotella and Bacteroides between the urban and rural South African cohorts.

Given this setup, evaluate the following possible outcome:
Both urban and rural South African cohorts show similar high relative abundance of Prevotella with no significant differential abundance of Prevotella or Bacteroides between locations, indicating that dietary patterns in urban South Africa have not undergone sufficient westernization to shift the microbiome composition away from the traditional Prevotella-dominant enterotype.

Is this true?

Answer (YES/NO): NO